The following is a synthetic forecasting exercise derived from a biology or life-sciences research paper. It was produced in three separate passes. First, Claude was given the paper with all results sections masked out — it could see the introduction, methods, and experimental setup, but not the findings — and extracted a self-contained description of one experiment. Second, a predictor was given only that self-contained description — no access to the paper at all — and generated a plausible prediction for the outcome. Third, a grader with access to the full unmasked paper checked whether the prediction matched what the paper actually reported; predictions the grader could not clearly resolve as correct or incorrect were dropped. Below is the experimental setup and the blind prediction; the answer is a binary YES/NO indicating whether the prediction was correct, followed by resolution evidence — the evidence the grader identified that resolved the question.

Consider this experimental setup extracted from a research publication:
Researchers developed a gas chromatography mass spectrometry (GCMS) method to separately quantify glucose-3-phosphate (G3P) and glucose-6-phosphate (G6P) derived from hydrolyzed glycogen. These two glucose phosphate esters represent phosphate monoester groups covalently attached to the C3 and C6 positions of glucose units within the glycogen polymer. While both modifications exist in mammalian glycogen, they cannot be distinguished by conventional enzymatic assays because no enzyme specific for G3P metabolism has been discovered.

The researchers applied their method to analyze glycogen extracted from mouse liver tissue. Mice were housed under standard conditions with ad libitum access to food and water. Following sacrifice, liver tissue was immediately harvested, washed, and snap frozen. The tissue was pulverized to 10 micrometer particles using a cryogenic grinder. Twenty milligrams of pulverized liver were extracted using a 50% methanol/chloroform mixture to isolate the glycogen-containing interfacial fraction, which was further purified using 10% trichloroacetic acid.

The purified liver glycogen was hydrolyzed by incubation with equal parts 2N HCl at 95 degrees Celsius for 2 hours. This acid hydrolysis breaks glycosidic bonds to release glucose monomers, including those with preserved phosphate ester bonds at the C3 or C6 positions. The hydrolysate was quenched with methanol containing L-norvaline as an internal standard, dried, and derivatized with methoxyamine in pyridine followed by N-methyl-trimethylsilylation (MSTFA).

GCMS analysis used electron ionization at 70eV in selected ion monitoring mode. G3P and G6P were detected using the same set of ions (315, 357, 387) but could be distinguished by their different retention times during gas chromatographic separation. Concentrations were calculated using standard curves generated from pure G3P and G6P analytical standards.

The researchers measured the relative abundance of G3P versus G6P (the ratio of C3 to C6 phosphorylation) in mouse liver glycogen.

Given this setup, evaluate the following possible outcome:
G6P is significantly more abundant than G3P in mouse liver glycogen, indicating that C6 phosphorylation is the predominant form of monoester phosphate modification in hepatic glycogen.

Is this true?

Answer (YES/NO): NO